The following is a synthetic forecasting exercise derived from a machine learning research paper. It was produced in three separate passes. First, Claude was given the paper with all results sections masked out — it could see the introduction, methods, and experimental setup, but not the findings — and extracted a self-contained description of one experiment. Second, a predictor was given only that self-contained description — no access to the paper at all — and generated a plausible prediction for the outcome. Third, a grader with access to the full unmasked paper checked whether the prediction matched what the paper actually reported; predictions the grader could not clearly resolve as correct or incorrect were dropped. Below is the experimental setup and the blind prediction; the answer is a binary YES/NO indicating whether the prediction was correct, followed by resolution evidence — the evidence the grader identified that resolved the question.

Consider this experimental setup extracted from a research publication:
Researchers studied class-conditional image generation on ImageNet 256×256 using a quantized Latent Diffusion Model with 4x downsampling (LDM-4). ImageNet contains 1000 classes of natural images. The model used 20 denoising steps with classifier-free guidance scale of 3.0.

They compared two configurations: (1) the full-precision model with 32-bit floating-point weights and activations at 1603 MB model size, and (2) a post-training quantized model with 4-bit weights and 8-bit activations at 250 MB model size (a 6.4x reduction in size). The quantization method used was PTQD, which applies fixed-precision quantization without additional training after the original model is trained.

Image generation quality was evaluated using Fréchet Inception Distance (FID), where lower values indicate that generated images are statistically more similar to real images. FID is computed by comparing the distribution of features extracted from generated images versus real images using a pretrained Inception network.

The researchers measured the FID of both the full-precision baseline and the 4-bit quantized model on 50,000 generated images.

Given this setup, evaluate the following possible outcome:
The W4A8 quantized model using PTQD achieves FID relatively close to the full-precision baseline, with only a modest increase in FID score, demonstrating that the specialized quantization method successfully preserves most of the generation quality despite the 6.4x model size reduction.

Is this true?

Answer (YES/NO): NO